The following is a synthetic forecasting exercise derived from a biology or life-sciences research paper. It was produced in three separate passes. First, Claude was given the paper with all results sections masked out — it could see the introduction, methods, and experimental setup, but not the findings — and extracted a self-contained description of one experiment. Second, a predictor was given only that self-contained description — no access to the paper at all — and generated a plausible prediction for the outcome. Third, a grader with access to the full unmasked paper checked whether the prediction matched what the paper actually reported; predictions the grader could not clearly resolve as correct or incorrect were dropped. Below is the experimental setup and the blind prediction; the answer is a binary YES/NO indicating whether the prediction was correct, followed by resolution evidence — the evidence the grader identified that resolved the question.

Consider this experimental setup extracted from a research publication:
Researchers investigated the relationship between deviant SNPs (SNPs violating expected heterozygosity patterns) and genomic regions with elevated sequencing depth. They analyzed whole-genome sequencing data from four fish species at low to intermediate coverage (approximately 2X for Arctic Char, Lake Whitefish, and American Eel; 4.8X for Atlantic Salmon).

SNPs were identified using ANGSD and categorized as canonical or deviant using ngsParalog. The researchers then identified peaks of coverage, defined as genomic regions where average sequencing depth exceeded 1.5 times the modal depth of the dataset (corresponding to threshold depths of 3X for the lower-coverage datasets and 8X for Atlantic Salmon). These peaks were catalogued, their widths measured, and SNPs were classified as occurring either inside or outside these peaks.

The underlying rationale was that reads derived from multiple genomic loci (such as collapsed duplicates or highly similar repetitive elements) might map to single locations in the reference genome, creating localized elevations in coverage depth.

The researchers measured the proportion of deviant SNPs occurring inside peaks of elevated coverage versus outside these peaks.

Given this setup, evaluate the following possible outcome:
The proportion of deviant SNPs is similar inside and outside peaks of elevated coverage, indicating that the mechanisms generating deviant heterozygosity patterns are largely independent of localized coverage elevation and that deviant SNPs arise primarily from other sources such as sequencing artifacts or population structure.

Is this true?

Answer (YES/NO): NO